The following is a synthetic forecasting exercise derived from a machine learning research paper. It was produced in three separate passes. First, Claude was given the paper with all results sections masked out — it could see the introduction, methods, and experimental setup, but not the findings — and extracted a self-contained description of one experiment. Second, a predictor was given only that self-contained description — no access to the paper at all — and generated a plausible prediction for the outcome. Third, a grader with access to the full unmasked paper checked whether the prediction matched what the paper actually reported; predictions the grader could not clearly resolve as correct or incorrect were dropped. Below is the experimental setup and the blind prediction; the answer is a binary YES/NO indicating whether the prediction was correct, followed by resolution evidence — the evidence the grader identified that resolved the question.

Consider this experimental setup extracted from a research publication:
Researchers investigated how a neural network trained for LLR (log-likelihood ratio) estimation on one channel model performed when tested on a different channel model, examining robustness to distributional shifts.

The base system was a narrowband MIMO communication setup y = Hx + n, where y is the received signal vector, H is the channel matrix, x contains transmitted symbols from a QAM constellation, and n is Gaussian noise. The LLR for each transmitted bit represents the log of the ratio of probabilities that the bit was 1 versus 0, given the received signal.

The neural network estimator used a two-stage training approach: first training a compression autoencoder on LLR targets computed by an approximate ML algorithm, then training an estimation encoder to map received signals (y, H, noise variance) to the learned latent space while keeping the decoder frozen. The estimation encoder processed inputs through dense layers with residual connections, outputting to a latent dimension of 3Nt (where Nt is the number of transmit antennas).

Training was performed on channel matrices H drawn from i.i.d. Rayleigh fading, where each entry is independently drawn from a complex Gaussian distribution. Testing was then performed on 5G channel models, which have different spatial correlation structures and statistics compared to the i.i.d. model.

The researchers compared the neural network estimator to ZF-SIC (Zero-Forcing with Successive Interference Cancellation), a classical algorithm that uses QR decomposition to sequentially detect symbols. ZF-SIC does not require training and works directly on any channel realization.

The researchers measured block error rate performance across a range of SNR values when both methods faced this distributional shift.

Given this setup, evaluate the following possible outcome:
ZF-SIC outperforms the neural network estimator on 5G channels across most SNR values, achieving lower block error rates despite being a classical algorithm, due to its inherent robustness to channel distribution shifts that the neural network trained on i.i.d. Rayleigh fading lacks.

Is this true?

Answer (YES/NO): NO